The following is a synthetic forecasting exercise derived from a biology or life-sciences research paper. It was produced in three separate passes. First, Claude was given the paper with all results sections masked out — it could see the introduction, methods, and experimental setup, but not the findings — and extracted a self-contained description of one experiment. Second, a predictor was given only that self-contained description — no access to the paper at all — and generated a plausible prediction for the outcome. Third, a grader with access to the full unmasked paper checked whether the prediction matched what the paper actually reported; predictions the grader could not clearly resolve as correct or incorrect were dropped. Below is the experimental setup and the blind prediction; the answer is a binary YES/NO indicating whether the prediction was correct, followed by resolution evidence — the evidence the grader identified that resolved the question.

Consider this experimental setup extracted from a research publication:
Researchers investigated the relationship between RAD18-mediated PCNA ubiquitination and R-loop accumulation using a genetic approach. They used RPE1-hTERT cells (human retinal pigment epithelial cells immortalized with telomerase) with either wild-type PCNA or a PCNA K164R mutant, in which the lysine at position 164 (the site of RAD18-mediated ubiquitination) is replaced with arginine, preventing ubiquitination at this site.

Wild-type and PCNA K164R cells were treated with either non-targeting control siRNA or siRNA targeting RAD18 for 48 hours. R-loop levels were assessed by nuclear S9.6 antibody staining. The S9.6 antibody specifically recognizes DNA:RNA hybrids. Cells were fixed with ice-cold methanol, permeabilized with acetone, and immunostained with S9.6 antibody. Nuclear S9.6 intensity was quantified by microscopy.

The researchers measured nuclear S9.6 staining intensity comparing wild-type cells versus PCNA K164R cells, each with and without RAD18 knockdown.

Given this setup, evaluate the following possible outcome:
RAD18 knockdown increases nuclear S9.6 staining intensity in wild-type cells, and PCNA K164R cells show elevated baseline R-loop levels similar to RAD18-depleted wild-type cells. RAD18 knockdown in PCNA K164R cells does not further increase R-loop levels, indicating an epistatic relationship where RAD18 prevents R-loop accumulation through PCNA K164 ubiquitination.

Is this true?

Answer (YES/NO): YES